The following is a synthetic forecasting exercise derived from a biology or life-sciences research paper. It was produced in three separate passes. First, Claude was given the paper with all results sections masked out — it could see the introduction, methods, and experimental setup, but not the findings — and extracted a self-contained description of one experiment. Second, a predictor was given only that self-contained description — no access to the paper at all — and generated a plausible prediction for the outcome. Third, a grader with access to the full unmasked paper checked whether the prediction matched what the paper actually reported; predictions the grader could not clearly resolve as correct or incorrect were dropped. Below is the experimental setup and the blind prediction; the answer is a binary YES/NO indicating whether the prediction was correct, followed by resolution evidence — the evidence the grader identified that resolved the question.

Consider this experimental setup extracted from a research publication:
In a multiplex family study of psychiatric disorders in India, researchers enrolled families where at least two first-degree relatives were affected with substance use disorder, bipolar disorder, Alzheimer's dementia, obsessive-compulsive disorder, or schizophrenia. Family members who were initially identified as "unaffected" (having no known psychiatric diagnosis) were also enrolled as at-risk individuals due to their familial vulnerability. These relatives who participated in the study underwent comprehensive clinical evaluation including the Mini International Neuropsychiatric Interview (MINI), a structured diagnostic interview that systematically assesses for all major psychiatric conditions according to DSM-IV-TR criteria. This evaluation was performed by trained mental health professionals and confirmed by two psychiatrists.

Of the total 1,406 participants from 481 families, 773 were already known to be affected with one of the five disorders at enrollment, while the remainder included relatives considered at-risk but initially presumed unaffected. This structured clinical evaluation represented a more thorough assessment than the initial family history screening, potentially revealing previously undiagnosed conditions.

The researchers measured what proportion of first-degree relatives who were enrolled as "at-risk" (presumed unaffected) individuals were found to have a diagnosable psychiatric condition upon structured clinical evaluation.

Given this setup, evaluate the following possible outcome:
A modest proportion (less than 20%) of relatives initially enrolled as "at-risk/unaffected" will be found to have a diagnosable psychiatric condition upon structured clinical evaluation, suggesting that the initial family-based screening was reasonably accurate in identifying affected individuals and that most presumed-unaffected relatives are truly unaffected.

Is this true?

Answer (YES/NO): YES